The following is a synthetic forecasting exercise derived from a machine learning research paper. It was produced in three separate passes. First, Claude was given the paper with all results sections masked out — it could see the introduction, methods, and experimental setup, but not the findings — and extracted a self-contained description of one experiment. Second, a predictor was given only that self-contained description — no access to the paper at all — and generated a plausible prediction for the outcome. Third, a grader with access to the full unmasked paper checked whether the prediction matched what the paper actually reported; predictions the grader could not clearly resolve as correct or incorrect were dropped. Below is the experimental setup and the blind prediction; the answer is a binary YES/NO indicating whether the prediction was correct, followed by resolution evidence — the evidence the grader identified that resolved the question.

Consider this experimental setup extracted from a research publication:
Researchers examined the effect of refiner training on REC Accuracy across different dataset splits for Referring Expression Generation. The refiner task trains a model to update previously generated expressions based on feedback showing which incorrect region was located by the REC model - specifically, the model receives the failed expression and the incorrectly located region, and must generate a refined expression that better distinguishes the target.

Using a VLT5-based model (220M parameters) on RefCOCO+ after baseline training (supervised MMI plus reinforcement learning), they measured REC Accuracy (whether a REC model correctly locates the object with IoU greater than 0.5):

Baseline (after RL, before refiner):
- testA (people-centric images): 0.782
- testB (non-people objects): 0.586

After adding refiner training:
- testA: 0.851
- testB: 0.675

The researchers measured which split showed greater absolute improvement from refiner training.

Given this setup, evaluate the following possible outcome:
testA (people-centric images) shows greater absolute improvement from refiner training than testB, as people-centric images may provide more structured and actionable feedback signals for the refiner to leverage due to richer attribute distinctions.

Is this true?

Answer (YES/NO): NO